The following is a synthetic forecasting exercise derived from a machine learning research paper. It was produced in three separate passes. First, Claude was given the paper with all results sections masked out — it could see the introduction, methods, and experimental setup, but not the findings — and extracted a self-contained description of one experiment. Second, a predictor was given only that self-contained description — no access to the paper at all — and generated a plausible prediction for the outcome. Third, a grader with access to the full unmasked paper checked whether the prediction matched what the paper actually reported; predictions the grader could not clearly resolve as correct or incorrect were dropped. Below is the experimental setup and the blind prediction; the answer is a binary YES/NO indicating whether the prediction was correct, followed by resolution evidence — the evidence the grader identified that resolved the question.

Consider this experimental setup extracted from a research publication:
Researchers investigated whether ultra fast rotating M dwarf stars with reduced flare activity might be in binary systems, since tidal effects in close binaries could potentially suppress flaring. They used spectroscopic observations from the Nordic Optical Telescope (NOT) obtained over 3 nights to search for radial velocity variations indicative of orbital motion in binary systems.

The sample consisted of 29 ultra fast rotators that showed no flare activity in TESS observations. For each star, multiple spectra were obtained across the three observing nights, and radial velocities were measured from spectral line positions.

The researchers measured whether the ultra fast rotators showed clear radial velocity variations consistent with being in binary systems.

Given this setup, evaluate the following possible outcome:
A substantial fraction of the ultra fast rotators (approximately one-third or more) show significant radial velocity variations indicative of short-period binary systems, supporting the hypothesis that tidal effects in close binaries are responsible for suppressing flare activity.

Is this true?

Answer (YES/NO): NO